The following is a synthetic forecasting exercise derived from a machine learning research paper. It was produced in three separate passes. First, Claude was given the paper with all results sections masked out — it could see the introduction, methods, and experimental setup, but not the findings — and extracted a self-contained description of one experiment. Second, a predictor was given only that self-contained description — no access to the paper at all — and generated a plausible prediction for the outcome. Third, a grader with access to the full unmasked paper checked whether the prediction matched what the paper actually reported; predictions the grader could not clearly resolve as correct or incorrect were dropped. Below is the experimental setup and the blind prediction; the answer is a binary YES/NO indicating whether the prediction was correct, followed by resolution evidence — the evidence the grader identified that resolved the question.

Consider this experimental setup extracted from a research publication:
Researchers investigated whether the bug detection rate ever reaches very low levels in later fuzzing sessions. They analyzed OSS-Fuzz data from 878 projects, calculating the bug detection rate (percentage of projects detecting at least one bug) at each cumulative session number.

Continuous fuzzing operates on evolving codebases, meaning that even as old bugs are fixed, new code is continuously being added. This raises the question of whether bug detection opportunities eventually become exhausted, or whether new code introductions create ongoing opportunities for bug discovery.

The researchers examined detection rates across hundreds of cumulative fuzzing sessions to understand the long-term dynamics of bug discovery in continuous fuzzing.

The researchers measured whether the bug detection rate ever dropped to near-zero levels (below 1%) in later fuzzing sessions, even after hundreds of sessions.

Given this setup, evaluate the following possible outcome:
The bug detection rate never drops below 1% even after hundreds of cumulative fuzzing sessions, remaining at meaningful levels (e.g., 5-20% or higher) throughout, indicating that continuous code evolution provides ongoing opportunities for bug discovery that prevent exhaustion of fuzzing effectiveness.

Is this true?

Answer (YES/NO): NO